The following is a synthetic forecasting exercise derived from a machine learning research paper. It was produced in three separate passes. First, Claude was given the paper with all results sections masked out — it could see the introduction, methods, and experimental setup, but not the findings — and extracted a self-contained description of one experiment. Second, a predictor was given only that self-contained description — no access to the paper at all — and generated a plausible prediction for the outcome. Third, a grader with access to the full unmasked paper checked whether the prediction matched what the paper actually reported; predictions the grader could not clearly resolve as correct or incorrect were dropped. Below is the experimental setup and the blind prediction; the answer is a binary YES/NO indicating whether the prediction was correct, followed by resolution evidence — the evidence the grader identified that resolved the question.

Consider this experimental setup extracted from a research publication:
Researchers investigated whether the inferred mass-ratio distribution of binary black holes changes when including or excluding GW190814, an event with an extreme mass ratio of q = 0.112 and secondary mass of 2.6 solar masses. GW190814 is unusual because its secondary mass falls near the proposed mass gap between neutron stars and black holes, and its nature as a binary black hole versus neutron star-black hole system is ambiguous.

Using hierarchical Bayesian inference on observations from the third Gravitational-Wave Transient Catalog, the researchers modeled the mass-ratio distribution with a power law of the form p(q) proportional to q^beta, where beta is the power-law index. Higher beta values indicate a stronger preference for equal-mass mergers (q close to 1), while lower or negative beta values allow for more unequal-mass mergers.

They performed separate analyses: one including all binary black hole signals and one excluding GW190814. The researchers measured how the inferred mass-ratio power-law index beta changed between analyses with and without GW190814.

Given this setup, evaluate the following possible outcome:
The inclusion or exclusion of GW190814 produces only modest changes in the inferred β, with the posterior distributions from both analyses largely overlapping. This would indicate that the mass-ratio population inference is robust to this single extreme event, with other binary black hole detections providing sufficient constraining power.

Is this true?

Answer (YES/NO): NO